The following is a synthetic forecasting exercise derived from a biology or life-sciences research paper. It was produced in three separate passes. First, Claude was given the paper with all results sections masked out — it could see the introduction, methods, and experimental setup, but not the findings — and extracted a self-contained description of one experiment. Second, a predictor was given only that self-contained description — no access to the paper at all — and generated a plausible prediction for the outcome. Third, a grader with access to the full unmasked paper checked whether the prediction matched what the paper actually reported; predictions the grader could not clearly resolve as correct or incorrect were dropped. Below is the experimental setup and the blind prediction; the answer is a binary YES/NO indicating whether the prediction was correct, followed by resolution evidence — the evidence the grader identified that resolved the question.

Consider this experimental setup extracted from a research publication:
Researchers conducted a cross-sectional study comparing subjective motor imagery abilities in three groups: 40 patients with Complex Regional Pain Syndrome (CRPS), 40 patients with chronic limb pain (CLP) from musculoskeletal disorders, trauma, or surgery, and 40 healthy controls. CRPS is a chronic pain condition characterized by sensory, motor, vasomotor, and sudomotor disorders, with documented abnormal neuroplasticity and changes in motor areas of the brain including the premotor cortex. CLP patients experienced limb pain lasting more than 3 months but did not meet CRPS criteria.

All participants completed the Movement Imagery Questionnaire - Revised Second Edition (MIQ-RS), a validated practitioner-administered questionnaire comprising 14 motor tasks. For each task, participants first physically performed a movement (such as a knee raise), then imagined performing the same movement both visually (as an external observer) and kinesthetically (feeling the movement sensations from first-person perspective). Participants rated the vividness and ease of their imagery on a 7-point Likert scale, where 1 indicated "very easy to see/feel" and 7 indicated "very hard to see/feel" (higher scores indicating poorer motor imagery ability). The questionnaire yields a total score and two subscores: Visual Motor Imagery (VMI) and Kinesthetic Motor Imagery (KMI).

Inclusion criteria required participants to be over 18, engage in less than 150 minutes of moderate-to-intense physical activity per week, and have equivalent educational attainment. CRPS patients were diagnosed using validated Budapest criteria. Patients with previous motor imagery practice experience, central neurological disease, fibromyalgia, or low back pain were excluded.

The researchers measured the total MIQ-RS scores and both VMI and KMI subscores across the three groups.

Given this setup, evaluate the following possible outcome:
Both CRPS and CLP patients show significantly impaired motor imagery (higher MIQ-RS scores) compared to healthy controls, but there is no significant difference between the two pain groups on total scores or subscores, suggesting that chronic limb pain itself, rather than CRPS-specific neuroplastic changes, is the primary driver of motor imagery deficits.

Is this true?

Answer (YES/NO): NO